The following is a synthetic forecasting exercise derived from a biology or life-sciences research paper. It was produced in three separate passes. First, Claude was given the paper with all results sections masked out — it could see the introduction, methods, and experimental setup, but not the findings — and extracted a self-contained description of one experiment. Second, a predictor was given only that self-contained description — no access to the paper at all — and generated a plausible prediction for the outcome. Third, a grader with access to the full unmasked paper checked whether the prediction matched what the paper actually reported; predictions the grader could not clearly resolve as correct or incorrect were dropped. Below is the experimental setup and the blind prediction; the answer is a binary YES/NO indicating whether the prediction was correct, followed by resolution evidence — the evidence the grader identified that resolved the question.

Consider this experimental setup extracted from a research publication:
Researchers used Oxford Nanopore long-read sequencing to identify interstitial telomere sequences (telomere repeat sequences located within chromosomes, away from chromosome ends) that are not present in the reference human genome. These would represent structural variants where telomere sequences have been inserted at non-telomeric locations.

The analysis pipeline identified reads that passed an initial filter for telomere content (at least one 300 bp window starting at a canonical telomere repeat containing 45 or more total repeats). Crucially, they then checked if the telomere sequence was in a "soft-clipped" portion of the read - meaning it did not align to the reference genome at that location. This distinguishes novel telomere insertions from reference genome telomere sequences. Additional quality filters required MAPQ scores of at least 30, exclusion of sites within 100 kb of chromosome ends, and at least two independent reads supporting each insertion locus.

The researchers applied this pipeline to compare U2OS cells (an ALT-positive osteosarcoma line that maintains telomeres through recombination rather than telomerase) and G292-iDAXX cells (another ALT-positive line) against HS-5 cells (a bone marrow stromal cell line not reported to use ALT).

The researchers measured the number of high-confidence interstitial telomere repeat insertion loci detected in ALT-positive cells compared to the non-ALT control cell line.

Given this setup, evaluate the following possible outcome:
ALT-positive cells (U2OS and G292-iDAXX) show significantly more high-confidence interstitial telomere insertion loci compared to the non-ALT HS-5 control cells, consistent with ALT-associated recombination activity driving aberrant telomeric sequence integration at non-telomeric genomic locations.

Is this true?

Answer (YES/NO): YES